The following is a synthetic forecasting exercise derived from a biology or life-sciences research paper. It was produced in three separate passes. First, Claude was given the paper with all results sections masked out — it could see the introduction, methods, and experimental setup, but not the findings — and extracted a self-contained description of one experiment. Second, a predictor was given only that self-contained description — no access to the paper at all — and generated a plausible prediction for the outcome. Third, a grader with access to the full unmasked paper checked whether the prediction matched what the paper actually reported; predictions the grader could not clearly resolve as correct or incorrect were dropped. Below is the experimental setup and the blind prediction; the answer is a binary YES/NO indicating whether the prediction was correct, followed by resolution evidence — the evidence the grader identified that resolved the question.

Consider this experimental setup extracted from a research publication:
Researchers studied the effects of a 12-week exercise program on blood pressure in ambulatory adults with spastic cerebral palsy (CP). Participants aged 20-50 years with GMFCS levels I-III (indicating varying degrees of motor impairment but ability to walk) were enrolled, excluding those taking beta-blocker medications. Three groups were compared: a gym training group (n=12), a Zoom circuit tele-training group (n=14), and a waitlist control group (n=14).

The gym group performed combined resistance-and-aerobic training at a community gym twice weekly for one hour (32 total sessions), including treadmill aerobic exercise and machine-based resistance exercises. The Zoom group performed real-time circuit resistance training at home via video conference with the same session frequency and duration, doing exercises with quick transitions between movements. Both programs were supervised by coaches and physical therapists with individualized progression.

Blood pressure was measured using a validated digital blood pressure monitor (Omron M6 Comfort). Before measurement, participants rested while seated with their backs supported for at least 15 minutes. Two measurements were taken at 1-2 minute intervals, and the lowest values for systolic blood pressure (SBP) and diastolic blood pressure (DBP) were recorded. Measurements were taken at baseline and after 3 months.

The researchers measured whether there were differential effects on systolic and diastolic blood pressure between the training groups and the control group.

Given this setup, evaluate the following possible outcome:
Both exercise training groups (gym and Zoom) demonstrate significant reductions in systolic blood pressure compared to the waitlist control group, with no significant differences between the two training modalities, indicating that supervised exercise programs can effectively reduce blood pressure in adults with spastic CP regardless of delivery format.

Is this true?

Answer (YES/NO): YES